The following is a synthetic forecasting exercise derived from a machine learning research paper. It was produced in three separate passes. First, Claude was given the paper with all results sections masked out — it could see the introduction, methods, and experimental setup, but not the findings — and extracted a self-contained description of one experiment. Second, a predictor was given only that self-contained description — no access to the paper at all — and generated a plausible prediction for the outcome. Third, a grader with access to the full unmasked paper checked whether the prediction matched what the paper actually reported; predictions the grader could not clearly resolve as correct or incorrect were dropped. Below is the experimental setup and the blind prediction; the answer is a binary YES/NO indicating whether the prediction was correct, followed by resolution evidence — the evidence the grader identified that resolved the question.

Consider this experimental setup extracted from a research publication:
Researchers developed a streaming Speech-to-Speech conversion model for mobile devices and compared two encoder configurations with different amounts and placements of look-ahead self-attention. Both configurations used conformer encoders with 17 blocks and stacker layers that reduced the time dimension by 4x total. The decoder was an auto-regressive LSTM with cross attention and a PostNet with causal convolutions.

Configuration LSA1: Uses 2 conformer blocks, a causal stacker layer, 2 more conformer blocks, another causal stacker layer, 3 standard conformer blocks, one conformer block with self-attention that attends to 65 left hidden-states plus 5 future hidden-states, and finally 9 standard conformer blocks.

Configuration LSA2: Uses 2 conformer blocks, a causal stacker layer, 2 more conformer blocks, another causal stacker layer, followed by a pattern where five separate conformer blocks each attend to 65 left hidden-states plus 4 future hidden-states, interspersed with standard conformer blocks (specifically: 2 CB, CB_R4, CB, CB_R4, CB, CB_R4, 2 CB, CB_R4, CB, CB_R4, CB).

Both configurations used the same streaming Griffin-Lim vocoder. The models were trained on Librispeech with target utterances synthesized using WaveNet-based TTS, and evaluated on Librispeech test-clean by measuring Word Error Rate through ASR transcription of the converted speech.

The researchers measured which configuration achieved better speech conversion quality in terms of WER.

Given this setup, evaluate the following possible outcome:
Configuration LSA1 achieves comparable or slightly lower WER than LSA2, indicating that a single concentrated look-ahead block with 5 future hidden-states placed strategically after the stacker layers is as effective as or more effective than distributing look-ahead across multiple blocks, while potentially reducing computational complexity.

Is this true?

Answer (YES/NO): NO